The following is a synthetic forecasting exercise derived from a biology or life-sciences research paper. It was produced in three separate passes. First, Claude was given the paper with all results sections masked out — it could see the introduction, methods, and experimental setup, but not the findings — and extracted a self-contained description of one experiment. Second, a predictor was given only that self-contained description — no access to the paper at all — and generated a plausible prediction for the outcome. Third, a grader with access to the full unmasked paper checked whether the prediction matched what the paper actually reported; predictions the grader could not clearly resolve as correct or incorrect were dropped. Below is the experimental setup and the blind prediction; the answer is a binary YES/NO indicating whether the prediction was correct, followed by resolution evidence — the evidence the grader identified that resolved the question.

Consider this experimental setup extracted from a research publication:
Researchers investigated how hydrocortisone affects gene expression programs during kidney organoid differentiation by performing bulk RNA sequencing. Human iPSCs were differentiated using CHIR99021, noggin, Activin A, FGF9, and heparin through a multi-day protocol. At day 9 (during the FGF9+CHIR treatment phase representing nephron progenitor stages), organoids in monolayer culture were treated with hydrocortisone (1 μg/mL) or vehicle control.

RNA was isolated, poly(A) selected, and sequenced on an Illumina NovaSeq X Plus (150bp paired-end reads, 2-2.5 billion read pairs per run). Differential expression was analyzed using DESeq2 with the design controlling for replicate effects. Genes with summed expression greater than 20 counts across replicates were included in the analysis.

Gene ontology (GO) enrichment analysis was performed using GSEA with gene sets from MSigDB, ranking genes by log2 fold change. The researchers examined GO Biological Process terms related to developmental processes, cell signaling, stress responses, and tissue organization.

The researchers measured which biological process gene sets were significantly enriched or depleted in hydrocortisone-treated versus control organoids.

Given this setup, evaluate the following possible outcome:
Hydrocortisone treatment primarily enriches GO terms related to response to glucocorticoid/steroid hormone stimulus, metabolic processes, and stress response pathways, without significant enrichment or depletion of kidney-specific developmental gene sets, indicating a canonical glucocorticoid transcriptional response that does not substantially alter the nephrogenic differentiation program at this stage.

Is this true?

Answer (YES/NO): NO